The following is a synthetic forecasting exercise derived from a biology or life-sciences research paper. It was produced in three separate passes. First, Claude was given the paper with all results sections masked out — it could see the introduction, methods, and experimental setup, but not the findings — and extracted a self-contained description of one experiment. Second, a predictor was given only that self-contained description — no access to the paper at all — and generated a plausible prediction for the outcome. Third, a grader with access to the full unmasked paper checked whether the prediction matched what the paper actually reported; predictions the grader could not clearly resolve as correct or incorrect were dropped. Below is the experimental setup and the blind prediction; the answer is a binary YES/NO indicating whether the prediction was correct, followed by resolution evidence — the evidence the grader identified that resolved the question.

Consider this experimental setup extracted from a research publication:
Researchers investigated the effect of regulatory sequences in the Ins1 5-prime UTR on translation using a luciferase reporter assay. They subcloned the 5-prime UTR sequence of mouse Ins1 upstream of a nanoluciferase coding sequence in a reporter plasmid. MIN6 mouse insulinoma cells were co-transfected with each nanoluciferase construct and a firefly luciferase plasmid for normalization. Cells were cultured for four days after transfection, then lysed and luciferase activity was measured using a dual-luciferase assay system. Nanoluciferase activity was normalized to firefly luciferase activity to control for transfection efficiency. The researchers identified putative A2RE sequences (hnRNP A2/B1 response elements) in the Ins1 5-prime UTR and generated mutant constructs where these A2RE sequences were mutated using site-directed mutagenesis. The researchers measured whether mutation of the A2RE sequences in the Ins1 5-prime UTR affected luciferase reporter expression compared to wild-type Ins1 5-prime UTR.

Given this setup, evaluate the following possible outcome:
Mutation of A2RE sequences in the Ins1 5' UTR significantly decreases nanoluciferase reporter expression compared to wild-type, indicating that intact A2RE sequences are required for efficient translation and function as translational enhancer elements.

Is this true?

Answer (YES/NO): YES